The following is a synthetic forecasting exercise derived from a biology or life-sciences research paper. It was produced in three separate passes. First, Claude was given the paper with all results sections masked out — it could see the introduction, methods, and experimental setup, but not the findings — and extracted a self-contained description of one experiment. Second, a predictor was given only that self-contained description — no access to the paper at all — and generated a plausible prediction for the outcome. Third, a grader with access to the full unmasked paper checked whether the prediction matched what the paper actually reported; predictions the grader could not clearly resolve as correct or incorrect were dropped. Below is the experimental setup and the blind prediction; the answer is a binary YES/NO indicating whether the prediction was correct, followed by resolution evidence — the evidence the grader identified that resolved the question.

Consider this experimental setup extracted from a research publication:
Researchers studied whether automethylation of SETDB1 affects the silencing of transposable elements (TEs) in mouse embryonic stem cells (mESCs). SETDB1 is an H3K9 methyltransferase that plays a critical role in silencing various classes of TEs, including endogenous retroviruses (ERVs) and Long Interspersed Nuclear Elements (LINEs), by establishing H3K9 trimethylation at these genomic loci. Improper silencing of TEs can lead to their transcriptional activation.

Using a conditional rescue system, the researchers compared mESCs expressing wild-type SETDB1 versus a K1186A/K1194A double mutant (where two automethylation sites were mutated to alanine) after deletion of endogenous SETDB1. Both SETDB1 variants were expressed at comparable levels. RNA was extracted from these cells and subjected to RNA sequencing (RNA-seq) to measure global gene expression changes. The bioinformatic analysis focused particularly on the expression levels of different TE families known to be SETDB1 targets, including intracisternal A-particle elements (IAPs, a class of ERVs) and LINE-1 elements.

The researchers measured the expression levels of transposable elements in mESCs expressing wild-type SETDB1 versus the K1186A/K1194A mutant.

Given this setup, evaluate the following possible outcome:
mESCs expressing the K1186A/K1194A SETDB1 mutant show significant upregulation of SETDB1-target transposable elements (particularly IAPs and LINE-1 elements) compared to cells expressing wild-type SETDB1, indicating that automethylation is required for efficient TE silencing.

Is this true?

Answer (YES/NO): YES